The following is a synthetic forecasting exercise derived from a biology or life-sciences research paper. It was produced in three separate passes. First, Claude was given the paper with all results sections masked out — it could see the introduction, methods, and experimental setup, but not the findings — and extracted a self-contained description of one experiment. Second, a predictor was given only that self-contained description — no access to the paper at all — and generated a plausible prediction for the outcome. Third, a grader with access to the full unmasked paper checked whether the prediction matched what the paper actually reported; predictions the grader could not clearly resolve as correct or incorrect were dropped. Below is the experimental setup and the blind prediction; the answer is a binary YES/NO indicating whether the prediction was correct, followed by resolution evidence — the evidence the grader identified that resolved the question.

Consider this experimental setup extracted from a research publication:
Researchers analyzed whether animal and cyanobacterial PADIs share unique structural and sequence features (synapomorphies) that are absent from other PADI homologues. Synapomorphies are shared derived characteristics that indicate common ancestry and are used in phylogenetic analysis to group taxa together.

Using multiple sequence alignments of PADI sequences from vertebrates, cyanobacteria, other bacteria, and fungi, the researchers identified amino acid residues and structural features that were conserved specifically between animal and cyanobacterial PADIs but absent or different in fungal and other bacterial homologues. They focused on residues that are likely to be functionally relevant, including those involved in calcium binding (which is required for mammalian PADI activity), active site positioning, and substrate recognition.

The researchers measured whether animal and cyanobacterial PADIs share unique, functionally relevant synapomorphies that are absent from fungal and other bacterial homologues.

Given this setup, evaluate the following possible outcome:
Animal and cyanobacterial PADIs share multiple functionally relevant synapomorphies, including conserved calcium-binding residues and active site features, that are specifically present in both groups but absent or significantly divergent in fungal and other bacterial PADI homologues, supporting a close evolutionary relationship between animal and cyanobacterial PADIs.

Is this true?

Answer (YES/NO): YES